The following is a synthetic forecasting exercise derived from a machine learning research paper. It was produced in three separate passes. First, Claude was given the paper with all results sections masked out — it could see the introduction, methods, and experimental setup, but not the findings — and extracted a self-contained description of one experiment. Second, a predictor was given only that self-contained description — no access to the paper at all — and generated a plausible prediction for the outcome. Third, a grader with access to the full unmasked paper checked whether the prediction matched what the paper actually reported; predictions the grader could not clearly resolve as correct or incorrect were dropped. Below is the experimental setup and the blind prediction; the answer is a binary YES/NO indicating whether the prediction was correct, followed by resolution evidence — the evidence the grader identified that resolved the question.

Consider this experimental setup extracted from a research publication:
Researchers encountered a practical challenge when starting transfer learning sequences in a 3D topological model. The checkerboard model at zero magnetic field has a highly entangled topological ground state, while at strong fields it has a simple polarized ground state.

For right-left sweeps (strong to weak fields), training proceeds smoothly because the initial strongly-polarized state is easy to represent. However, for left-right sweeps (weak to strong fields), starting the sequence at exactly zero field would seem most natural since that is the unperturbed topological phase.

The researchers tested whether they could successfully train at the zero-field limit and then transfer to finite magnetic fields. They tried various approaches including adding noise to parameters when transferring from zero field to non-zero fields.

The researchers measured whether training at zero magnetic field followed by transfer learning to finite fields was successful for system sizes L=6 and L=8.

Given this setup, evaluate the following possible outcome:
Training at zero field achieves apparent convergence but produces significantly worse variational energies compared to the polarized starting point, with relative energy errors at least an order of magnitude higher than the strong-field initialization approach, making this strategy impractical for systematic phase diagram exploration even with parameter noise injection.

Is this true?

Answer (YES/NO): NO